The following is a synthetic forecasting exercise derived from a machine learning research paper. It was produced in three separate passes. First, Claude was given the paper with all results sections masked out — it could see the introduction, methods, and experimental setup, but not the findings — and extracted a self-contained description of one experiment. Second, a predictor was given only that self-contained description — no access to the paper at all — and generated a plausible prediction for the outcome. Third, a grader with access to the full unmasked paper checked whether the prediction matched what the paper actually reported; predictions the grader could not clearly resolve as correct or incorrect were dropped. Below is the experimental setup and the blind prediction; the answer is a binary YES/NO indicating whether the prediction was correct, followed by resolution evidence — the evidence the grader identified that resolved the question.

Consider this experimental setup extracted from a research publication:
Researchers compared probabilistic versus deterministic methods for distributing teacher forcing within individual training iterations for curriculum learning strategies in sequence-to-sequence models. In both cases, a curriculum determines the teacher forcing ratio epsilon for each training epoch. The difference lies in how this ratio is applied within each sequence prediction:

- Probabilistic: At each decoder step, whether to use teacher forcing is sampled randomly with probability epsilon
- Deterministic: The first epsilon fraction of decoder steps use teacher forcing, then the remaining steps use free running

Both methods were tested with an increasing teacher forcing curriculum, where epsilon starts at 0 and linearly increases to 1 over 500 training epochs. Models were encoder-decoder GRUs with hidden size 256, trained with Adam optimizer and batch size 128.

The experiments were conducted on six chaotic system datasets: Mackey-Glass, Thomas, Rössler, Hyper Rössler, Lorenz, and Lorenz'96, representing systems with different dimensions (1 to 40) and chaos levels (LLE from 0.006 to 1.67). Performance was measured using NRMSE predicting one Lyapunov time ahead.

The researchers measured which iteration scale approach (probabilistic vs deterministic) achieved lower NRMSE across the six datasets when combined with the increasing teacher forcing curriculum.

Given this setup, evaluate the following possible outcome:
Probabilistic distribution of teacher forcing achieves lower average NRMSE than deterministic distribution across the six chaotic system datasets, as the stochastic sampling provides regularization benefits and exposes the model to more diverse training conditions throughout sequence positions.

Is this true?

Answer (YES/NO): YES